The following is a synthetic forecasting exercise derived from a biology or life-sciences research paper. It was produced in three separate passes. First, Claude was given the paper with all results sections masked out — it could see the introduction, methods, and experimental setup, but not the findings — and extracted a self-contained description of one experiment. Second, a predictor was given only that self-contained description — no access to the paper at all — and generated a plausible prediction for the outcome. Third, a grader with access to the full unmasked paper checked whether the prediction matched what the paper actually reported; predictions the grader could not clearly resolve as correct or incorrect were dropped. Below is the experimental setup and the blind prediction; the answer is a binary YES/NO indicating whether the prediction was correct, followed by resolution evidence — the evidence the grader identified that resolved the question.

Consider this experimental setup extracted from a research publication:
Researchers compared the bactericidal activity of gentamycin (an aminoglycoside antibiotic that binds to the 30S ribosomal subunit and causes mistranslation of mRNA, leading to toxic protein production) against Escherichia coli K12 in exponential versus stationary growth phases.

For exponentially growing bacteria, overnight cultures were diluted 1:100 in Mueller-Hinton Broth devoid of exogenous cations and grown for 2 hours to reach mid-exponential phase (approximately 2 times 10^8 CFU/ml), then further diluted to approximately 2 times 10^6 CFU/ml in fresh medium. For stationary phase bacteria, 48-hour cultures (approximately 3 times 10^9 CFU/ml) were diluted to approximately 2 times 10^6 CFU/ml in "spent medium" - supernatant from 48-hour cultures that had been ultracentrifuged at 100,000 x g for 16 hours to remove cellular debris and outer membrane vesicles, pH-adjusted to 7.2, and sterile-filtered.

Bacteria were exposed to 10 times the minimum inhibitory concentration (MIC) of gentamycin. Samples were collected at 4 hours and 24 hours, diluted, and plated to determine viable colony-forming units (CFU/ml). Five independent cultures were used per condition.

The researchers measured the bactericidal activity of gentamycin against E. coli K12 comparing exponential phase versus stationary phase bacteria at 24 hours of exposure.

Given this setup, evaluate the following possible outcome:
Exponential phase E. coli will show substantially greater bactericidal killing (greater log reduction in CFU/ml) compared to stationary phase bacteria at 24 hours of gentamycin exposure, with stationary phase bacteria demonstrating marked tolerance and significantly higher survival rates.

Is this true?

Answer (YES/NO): YES